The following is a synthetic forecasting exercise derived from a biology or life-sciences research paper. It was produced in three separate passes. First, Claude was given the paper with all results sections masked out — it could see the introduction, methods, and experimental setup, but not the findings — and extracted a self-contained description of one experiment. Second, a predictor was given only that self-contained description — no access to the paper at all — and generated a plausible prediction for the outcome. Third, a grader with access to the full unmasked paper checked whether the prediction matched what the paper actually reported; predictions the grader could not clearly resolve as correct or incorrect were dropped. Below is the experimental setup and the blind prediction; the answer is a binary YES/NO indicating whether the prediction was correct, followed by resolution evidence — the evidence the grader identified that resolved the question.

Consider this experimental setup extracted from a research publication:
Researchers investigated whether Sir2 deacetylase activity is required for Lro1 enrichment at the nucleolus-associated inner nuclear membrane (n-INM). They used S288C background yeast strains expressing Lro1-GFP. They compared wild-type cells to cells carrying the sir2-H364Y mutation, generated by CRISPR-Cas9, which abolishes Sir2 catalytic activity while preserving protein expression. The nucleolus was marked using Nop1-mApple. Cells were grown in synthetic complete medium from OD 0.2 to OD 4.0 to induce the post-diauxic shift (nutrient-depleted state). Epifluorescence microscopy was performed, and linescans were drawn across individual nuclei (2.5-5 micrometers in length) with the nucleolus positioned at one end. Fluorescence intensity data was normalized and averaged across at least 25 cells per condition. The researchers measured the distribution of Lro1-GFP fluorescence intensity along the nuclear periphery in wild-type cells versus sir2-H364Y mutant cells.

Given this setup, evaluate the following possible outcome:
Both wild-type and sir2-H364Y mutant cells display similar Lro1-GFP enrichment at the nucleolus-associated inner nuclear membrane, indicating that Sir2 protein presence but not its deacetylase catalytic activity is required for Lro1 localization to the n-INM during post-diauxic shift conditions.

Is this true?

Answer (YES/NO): NO